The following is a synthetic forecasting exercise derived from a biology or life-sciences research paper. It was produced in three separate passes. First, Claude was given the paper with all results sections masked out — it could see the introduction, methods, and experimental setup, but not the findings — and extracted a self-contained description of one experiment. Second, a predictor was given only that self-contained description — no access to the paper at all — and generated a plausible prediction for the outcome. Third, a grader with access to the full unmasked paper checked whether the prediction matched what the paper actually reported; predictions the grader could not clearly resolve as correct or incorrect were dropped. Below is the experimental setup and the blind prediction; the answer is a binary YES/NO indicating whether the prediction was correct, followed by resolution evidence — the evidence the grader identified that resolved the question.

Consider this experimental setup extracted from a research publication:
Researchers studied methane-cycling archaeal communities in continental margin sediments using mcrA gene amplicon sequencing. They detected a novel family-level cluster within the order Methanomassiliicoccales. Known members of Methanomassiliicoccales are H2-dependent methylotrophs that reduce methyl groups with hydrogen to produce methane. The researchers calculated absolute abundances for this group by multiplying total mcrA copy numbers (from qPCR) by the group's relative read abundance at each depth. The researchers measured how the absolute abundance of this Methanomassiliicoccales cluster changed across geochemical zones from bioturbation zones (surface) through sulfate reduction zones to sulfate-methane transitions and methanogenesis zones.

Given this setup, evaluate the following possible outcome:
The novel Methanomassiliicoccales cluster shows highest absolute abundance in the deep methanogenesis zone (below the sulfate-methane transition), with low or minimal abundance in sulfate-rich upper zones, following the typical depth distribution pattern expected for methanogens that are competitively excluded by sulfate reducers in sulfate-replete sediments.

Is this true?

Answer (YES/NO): YES